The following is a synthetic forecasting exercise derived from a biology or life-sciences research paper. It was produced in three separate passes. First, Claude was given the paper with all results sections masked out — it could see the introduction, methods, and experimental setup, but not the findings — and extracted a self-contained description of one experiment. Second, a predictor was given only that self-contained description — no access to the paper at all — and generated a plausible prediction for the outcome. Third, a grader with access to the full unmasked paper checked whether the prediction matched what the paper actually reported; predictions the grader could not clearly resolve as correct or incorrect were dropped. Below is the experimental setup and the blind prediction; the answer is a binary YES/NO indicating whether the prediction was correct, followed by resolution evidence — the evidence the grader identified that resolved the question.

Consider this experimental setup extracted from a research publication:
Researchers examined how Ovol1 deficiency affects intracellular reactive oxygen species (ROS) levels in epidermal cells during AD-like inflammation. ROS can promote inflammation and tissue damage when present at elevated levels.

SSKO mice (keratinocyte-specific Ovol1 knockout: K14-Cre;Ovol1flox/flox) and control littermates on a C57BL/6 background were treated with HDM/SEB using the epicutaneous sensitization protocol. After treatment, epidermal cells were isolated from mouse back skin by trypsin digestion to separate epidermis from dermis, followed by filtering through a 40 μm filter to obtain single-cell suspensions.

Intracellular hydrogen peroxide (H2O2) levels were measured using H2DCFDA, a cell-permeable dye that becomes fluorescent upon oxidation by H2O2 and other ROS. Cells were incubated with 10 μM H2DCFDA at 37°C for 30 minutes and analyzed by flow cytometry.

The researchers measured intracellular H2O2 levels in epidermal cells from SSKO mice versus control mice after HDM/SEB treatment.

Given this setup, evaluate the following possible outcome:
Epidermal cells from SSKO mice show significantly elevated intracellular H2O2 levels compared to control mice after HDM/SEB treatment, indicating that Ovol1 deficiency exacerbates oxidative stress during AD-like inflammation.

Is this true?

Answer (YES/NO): YES